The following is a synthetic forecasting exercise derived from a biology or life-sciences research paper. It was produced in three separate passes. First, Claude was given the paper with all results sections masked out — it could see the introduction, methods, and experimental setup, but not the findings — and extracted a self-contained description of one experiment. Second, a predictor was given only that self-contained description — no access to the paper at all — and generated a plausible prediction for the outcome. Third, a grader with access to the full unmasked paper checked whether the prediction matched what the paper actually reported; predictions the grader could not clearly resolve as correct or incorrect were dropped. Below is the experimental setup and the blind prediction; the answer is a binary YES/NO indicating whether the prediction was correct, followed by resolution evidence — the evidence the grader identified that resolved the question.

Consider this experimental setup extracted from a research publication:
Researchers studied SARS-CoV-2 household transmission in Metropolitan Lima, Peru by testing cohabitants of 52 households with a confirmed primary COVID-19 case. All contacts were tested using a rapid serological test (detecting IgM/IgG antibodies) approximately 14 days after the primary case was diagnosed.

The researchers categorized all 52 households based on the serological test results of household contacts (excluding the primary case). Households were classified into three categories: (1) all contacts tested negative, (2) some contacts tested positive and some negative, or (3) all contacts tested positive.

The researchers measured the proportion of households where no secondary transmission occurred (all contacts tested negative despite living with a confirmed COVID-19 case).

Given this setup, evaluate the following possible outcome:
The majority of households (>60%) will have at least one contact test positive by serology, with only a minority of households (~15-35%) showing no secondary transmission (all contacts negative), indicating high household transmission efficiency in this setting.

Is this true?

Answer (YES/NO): YES